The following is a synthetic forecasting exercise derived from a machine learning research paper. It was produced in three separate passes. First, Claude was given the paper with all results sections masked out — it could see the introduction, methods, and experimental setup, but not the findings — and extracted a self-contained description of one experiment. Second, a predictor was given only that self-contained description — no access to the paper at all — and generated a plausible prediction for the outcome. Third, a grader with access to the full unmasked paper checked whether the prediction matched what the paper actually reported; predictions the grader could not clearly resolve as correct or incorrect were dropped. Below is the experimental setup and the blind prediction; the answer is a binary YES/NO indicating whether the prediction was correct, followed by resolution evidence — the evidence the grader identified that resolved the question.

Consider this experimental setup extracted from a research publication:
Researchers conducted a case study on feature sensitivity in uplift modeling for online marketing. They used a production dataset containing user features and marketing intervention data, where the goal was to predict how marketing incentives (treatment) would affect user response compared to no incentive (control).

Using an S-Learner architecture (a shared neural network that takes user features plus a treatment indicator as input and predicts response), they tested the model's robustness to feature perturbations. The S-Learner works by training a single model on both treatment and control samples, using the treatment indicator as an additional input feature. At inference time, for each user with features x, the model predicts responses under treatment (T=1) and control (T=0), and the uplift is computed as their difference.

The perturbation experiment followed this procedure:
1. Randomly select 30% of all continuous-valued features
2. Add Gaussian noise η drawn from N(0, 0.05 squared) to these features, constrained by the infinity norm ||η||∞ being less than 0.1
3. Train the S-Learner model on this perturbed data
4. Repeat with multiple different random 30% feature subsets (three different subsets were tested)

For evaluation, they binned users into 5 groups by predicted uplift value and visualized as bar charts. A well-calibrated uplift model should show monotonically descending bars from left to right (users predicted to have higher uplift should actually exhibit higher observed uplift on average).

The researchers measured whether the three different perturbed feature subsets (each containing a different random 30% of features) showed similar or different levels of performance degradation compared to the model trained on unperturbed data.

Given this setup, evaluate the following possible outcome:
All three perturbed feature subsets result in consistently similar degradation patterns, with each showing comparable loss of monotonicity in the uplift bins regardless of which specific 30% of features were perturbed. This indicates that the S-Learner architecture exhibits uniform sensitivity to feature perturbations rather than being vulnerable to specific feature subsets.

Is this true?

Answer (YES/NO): NO